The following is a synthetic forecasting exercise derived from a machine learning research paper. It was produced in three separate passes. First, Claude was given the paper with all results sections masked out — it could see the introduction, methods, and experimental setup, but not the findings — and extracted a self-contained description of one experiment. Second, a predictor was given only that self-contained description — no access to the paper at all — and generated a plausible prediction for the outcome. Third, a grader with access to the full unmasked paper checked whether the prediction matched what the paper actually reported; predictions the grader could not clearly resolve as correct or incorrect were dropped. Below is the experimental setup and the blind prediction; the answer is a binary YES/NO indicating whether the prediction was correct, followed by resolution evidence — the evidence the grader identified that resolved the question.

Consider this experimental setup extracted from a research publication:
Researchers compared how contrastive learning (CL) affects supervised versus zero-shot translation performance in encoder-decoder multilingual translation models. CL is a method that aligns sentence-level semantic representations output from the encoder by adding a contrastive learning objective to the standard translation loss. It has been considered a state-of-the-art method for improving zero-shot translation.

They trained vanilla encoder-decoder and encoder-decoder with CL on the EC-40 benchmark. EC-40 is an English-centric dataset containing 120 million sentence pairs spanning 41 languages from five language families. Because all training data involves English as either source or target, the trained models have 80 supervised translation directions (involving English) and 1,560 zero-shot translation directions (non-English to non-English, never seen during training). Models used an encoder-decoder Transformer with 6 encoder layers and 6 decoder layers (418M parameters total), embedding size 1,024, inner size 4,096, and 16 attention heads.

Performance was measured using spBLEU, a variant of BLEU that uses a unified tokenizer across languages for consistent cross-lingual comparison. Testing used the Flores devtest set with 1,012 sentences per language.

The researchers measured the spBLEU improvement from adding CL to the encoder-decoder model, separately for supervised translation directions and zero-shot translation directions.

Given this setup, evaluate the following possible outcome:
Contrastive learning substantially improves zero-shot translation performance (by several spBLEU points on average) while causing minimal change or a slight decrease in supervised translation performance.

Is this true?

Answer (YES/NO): NO